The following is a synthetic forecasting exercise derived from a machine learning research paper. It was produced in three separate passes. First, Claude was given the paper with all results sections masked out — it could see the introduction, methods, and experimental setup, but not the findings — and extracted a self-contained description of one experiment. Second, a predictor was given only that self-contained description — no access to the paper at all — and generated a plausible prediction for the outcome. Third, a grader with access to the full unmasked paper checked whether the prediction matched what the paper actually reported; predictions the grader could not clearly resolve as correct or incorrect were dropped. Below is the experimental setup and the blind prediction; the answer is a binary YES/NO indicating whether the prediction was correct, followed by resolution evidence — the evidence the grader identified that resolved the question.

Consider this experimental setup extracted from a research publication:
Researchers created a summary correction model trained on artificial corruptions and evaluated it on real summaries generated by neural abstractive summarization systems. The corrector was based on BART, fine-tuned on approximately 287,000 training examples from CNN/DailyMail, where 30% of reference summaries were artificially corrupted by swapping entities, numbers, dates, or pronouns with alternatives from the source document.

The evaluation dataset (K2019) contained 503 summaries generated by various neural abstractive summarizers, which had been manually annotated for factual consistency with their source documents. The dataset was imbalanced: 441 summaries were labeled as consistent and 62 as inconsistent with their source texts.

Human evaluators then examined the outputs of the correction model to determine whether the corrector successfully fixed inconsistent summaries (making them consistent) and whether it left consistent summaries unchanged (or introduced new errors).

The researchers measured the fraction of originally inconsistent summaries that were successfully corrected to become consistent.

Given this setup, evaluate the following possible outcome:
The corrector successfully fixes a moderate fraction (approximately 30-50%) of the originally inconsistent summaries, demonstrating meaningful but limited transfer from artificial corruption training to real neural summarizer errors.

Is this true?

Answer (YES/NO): NO